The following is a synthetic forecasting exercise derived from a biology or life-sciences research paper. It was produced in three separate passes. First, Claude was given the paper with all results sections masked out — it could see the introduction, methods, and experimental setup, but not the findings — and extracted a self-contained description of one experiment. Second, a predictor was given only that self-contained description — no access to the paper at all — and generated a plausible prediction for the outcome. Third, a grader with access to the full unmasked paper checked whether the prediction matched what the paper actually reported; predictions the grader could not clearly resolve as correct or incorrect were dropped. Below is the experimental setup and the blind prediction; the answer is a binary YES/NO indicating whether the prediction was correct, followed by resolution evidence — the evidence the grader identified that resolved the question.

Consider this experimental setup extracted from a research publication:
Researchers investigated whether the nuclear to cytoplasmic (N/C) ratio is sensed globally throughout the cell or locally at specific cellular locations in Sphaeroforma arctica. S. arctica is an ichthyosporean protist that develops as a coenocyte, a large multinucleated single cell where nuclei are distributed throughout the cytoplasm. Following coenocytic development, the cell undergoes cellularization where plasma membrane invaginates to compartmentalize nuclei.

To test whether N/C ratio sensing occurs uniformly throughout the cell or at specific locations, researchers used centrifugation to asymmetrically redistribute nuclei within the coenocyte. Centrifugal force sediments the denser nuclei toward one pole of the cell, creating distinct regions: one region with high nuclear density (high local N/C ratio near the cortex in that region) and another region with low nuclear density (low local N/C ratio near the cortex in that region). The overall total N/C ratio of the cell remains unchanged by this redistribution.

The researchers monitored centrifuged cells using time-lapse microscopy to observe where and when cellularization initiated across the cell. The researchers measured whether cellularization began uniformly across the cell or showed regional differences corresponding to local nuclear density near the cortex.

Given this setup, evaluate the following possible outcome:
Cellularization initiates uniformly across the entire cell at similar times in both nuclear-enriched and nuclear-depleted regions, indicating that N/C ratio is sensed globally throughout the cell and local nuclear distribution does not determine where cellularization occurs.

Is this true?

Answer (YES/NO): NO